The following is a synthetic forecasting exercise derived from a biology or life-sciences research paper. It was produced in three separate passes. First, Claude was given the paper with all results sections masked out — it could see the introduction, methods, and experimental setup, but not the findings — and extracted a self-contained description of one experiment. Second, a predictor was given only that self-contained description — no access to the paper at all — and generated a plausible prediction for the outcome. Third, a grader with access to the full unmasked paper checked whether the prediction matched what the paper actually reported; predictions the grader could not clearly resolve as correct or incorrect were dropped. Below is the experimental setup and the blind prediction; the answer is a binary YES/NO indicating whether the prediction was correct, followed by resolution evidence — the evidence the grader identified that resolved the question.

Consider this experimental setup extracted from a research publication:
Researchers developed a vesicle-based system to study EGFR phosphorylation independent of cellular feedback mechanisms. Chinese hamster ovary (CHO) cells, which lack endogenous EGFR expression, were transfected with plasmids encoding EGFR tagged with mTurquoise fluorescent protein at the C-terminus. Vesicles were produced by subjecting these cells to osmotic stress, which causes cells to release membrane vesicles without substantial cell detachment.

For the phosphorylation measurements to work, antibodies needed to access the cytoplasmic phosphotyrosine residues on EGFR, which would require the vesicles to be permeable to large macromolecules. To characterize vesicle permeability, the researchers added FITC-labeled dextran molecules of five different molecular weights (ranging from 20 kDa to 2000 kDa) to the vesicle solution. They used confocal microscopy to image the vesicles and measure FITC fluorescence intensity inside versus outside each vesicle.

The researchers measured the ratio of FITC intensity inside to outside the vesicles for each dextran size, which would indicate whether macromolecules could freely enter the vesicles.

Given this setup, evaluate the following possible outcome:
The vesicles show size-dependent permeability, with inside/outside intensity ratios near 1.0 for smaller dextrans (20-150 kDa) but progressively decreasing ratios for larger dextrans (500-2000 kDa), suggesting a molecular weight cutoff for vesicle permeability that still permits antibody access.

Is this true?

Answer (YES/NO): NO